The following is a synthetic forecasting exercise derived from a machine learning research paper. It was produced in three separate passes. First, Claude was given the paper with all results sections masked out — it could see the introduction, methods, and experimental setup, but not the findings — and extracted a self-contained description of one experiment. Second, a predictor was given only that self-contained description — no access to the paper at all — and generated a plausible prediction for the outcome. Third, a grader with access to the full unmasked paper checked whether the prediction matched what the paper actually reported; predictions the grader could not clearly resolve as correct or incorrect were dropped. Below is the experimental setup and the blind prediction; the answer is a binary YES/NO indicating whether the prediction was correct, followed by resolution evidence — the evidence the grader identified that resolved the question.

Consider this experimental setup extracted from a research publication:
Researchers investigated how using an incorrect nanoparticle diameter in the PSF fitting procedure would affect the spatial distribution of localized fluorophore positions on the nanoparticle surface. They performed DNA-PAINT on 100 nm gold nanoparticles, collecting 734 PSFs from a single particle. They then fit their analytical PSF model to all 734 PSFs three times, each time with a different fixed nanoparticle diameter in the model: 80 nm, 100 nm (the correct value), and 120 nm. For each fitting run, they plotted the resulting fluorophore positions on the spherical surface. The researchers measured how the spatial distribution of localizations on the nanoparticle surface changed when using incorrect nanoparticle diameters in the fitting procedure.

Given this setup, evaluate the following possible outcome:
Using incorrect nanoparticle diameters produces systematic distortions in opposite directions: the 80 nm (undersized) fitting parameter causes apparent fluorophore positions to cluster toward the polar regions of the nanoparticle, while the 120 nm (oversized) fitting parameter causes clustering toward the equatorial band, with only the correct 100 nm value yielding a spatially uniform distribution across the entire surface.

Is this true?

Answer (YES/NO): NO